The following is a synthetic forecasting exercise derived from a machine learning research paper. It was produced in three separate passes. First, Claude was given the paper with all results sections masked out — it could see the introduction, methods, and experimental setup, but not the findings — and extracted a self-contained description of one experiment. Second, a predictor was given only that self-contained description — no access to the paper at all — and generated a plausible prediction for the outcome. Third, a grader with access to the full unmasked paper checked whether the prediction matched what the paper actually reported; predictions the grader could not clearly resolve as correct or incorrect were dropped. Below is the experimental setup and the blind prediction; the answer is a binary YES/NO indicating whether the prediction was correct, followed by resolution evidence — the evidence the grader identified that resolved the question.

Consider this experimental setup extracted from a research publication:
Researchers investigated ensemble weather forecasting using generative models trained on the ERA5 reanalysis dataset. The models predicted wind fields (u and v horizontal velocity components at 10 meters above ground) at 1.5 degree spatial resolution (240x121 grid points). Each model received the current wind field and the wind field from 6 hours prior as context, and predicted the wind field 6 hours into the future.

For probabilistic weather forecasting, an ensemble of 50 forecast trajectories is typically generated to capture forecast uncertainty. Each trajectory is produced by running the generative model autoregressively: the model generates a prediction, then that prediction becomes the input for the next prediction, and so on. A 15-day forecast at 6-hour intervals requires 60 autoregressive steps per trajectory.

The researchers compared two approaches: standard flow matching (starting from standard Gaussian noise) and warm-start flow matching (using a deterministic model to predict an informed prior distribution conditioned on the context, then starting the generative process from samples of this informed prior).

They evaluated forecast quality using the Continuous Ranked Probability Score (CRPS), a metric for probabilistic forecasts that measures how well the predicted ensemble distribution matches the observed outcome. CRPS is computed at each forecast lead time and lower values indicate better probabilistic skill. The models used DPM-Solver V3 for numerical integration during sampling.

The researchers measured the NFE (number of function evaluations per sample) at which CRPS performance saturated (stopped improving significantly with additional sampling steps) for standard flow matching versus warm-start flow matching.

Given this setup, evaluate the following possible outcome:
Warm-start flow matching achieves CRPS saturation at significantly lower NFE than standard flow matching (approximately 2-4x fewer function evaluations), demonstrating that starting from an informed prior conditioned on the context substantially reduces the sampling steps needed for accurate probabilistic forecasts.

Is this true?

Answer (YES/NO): YES